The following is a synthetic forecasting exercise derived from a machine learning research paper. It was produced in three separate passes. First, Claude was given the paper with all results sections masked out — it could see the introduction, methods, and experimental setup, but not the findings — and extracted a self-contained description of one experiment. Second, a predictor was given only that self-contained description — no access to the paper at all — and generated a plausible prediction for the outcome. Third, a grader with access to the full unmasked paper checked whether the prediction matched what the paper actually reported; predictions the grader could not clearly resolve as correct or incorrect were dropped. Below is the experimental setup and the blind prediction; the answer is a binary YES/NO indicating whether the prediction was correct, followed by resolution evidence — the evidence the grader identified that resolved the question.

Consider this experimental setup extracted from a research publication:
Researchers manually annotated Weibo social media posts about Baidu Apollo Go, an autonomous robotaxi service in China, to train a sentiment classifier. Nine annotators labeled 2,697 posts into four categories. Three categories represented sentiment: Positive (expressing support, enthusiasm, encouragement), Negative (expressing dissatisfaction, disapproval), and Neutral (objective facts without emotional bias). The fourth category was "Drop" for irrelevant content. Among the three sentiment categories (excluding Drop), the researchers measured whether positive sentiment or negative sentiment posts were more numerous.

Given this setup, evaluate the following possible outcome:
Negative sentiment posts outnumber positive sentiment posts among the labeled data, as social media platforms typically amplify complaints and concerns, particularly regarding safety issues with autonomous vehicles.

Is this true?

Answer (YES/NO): NO